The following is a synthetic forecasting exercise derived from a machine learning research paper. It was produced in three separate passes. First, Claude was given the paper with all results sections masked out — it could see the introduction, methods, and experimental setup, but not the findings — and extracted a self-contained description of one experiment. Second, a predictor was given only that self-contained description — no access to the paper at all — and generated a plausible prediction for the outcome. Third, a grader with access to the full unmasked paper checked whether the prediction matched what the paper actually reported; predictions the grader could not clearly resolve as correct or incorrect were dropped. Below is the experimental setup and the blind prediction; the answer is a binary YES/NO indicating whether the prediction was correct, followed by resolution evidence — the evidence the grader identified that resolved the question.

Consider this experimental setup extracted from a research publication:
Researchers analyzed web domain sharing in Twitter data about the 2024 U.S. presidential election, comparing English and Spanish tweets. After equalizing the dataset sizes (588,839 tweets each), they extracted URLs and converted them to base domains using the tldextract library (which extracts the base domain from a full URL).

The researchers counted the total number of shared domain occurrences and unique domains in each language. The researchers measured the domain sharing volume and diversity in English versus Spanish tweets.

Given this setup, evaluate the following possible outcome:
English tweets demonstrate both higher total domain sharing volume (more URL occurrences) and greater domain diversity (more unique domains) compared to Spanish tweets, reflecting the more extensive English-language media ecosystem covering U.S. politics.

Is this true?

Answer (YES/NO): NO